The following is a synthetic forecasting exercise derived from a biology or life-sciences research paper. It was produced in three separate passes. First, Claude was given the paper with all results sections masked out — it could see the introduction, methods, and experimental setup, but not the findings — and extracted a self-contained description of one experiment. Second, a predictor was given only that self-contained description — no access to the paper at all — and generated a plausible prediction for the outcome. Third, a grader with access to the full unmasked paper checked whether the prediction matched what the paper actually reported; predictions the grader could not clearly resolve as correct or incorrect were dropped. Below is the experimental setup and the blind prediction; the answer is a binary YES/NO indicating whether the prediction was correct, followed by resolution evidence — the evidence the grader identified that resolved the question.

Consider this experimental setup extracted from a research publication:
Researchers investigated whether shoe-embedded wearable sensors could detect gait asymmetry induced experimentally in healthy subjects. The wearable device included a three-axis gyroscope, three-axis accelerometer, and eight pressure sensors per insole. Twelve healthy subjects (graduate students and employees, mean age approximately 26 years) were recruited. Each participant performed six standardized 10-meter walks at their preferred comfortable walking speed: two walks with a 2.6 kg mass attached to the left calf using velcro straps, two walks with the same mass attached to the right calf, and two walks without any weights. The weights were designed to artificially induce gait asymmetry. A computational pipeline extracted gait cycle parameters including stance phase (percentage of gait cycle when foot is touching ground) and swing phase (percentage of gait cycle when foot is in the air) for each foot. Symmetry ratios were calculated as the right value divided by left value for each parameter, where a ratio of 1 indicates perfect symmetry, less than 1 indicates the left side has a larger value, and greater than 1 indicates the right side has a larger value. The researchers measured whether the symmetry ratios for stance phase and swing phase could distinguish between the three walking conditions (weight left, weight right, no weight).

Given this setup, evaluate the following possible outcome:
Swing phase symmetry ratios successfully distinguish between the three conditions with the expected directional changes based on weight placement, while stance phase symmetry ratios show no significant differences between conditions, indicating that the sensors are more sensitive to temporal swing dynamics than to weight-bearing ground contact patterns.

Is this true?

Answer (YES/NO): NO